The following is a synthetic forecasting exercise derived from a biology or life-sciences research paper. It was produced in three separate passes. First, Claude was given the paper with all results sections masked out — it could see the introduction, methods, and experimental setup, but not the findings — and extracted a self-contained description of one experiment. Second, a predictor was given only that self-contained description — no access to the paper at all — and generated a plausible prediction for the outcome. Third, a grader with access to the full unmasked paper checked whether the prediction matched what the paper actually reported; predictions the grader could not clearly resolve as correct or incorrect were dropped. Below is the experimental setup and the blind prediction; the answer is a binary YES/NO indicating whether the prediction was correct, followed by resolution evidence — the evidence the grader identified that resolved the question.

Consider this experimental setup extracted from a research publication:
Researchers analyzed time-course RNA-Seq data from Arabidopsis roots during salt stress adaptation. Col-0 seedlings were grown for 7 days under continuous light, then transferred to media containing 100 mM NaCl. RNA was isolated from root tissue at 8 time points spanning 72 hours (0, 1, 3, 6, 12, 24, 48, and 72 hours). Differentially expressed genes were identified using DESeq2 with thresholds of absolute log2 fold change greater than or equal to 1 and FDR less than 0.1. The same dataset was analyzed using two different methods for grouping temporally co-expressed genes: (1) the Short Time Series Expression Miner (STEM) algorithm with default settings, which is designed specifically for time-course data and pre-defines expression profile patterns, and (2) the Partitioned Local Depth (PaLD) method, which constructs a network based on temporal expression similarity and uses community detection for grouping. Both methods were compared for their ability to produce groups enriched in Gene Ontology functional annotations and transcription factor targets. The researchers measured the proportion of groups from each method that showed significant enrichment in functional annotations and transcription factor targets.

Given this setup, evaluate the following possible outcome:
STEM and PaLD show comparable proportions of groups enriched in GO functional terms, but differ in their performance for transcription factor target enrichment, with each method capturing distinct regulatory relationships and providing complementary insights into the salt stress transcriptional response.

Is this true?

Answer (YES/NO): YES